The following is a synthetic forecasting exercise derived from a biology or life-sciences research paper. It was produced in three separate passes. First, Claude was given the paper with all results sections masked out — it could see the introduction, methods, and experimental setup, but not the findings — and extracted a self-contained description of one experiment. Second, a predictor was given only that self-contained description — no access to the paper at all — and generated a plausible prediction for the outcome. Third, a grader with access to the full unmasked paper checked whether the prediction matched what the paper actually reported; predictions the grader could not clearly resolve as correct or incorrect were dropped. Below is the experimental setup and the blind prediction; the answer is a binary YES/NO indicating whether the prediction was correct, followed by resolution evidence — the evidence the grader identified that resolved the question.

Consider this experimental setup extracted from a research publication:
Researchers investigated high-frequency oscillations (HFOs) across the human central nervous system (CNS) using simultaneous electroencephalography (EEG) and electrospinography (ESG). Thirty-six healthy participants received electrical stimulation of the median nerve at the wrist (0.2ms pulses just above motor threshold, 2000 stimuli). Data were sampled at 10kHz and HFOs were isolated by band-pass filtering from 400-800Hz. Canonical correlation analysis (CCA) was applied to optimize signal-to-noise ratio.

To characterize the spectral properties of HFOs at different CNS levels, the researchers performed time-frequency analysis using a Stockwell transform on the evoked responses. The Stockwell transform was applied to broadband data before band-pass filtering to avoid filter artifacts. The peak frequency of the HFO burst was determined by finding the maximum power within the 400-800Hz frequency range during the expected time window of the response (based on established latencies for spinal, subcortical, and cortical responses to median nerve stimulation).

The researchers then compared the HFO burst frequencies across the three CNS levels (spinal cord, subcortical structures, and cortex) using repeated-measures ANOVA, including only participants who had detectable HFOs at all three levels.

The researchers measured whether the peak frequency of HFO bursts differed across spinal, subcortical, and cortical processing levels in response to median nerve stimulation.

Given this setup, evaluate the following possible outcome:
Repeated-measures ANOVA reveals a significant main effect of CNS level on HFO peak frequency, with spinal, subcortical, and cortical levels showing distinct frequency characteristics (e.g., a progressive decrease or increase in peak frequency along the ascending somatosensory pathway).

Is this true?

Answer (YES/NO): YES